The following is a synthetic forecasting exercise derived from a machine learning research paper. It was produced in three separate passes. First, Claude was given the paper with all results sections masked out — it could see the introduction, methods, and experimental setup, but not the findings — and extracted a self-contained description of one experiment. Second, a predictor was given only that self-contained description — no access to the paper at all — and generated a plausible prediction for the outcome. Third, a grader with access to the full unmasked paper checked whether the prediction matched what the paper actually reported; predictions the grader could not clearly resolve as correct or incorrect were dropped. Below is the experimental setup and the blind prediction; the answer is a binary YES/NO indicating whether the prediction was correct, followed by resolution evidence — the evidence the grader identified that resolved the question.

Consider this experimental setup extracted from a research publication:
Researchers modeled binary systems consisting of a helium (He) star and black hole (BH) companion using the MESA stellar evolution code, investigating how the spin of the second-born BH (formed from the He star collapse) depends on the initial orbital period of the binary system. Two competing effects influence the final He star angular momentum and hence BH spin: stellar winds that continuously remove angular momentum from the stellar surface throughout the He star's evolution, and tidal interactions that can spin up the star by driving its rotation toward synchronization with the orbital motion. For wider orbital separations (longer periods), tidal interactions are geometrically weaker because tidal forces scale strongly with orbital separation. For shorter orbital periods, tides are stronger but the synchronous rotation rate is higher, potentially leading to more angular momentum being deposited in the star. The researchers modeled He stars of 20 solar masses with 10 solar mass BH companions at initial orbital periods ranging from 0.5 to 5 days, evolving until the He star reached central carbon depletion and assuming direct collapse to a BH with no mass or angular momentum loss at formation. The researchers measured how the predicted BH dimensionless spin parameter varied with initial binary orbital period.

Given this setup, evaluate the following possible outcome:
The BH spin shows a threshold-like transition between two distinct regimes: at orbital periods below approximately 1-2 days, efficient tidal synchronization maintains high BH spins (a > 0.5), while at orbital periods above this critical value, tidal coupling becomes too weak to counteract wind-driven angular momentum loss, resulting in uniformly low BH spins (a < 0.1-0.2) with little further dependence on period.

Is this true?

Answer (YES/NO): NO